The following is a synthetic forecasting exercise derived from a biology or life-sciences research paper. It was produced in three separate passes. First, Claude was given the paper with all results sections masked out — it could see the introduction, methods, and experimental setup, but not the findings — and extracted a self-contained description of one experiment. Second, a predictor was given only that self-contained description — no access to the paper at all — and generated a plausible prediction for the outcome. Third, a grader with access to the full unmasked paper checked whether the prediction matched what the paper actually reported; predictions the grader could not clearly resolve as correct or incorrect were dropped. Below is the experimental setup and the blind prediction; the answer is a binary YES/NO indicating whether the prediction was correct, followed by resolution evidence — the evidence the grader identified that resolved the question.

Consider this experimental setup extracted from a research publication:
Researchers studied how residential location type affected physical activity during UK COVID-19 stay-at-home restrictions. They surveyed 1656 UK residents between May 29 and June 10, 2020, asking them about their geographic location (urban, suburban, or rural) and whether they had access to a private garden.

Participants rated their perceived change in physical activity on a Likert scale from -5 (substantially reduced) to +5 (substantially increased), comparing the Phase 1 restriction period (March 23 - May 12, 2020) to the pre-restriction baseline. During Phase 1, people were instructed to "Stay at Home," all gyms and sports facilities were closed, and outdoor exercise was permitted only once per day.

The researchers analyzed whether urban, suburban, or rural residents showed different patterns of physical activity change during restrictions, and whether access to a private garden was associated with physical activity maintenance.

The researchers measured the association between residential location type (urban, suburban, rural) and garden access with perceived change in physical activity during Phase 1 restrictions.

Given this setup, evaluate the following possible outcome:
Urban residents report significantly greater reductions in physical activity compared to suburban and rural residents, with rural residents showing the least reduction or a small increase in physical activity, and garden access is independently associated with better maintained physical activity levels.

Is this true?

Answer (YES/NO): NO